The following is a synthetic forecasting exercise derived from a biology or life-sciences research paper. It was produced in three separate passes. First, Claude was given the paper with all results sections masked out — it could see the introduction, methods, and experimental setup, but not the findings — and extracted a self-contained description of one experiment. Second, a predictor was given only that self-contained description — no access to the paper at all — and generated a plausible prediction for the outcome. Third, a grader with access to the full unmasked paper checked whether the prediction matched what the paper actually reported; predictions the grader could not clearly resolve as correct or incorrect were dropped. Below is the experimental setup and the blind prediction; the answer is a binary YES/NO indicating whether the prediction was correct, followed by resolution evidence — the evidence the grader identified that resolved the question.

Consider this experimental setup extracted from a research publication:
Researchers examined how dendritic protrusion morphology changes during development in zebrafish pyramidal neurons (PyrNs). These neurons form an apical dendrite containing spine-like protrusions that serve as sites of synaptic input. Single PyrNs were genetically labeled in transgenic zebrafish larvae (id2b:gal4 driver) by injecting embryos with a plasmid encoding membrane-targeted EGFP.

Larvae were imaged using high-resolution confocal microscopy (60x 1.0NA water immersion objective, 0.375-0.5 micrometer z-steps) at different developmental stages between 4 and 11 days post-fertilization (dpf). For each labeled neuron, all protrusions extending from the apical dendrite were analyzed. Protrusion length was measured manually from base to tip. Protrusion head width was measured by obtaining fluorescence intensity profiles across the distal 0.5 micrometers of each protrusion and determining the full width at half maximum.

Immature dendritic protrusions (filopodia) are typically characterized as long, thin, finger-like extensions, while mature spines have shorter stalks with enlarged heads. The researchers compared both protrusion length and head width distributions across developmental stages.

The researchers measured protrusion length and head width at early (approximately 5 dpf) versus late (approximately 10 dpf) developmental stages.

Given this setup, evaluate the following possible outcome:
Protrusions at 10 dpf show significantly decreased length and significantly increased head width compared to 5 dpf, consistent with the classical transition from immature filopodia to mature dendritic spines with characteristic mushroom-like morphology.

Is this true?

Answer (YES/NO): NO